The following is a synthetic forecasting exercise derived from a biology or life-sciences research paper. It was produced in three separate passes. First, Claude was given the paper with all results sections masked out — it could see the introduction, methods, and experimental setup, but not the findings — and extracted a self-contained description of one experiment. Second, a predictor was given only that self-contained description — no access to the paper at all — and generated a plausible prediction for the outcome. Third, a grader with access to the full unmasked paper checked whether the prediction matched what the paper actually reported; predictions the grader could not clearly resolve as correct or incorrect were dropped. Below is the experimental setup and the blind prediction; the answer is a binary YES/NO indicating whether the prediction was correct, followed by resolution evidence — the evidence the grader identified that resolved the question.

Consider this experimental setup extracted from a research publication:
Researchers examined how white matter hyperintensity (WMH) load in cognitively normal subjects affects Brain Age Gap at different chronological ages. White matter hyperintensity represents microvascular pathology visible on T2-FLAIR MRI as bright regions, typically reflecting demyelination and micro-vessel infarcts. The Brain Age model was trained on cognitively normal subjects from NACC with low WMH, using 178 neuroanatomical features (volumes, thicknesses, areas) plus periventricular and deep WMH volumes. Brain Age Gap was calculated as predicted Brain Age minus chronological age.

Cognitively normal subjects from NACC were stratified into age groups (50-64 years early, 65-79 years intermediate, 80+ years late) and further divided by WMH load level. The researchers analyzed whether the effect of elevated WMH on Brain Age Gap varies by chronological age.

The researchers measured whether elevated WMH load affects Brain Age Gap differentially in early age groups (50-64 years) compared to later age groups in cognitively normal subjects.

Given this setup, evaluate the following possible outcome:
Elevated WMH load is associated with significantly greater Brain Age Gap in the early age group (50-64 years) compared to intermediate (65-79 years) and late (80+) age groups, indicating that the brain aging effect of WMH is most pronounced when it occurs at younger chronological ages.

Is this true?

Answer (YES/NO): NO